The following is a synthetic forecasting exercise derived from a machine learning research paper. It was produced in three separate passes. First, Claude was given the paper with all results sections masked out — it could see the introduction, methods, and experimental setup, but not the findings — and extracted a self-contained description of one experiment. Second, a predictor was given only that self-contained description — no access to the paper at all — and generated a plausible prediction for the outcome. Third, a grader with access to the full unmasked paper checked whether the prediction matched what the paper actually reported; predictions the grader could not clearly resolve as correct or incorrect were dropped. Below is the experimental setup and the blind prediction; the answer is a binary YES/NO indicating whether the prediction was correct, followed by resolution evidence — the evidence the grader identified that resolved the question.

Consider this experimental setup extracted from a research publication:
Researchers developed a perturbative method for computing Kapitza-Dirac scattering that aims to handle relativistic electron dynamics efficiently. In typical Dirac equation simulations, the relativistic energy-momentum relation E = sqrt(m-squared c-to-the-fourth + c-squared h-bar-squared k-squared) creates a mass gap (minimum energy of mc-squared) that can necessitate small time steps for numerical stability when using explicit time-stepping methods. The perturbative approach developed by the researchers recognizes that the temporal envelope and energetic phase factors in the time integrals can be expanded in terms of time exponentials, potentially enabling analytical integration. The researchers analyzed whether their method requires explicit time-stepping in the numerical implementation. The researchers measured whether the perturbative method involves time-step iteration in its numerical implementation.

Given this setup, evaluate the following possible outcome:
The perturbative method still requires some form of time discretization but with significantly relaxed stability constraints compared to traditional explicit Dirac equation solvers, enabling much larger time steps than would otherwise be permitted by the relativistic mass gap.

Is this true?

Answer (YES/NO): NO